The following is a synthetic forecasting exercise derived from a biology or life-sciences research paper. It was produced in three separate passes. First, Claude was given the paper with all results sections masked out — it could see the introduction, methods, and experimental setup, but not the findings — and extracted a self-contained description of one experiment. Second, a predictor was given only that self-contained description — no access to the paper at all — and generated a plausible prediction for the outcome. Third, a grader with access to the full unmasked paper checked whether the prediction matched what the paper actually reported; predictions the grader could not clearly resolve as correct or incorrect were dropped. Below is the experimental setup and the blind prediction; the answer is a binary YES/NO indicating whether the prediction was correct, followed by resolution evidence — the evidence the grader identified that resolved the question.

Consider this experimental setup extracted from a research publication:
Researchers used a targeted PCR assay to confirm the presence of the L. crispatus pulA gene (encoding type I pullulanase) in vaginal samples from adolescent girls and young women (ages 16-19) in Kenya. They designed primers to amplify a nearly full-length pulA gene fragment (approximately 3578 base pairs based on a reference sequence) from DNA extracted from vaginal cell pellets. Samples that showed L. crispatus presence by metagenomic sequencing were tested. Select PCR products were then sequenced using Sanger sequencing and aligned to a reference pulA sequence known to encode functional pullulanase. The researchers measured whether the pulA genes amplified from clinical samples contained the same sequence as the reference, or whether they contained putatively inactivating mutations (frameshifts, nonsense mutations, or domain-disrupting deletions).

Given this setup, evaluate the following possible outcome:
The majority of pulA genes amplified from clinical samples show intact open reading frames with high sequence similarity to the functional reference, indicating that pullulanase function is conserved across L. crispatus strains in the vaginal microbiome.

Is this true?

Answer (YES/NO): NO